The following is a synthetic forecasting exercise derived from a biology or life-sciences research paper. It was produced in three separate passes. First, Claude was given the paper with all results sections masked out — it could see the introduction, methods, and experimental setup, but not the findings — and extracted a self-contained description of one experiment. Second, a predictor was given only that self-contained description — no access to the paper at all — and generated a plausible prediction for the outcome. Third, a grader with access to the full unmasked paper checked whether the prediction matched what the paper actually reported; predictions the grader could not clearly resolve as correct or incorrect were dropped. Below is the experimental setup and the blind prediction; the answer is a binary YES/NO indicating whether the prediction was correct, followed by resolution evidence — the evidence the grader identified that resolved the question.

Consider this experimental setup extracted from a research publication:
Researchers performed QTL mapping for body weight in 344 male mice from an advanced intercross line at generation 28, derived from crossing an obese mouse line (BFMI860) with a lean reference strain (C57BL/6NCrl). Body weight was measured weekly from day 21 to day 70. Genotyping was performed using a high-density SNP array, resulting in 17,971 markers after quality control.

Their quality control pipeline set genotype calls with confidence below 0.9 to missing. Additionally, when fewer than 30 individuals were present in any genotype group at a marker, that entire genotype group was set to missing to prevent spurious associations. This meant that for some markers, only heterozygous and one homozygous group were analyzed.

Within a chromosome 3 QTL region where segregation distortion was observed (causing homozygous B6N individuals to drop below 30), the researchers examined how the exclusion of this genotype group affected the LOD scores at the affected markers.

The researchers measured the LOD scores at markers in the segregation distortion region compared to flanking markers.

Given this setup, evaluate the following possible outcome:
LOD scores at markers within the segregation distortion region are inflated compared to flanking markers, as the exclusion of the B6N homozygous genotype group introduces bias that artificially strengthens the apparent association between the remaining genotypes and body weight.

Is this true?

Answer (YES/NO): NO